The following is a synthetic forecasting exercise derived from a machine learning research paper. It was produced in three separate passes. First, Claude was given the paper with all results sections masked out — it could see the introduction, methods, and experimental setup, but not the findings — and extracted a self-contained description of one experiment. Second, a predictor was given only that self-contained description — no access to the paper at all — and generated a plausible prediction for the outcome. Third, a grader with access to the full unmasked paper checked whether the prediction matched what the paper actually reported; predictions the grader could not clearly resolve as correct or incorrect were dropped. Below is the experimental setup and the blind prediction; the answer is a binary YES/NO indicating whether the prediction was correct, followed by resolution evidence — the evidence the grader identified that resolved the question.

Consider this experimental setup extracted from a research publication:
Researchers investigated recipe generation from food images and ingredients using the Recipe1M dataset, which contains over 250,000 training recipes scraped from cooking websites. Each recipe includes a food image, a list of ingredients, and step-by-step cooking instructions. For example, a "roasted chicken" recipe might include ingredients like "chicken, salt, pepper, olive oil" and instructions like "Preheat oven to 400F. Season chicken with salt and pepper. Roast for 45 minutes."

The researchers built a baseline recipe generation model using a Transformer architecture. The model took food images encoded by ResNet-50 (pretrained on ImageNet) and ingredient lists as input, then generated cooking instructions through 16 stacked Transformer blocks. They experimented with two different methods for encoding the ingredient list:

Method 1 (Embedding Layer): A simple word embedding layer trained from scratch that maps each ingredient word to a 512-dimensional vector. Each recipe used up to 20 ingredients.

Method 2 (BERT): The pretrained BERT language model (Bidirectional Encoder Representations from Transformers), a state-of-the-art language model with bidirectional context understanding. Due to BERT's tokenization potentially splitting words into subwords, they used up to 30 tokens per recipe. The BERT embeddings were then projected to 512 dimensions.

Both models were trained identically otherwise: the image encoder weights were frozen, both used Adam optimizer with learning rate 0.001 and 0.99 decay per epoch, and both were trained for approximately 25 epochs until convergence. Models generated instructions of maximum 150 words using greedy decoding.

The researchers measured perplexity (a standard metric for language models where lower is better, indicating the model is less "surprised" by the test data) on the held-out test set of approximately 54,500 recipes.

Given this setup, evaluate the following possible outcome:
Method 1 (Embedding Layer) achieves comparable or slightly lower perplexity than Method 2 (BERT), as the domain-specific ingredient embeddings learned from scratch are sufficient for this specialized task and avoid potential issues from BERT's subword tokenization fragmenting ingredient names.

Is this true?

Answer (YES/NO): NO